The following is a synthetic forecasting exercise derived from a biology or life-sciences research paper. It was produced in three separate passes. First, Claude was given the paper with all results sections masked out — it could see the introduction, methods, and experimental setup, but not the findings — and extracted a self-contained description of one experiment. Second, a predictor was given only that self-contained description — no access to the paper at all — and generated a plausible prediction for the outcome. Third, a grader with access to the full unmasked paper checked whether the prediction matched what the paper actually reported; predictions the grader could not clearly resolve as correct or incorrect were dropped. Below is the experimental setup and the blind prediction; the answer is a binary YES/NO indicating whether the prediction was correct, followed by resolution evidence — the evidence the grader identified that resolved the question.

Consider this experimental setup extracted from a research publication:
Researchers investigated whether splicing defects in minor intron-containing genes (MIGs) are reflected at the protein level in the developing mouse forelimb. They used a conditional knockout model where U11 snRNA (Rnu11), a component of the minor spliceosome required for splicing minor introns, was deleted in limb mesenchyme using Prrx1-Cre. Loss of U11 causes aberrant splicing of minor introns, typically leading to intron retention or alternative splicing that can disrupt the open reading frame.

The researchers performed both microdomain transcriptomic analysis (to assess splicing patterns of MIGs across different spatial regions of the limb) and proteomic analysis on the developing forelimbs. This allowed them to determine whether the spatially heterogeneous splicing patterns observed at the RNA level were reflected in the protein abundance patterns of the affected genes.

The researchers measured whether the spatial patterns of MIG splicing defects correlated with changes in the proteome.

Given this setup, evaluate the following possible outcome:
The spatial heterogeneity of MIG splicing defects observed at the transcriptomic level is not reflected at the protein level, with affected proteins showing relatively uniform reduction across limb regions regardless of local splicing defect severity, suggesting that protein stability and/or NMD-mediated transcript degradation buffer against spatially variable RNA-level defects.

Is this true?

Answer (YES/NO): NO